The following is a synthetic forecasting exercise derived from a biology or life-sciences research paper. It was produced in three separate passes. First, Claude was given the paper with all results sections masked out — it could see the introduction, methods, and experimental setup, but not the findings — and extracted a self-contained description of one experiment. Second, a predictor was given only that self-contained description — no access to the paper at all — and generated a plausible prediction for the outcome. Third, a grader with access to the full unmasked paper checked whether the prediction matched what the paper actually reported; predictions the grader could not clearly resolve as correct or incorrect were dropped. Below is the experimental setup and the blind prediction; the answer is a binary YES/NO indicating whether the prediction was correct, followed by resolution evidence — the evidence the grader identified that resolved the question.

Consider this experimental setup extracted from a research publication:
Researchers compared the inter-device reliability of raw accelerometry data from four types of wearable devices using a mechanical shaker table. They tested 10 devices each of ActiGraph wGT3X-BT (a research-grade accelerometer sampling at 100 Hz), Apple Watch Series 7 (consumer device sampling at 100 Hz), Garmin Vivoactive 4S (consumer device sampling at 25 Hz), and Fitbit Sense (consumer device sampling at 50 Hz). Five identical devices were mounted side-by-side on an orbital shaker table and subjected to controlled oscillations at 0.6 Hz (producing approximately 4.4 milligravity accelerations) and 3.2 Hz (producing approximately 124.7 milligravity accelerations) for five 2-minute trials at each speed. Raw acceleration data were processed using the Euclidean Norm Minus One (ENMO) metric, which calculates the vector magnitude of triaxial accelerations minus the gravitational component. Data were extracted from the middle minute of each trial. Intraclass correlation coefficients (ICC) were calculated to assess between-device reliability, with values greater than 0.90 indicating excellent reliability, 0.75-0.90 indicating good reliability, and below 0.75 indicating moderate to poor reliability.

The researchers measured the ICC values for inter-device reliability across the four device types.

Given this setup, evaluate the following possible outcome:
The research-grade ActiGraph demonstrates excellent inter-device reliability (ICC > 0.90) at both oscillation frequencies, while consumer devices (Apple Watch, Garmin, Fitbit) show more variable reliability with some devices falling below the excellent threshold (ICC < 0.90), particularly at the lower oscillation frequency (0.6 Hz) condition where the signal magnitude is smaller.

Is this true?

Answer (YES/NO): NO